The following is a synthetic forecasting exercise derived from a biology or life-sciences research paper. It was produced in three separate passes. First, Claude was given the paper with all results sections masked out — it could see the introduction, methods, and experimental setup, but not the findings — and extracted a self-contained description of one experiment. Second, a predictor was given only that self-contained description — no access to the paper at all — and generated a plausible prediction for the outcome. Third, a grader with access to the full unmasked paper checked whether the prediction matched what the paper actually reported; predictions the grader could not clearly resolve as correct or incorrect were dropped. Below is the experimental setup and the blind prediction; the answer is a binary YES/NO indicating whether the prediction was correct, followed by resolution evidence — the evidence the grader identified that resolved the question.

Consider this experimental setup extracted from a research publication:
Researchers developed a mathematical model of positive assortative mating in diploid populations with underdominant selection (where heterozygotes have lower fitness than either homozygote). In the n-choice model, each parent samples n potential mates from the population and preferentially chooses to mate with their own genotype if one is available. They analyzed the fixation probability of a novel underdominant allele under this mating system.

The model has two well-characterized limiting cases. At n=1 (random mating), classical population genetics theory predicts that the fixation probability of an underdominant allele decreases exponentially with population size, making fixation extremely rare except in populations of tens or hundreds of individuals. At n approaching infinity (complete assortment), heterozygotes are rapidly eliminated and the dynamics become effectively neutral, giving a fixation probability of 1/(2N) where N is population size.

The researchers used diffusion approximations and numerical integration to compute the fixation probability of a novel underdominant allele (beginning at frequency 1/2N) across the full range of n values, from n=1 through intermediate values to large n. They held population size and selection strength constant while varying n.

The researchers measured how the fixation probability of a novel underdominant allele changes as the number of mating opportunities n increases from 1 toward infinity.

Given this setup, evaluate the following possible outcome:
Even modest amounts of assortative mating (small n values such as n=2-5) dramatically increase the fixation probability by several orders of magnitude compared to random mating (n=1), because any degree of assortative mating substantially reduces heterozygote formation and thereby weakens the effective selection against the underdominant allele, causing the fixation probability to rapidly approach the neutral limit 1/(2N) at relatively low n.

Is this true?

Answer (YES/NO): NO